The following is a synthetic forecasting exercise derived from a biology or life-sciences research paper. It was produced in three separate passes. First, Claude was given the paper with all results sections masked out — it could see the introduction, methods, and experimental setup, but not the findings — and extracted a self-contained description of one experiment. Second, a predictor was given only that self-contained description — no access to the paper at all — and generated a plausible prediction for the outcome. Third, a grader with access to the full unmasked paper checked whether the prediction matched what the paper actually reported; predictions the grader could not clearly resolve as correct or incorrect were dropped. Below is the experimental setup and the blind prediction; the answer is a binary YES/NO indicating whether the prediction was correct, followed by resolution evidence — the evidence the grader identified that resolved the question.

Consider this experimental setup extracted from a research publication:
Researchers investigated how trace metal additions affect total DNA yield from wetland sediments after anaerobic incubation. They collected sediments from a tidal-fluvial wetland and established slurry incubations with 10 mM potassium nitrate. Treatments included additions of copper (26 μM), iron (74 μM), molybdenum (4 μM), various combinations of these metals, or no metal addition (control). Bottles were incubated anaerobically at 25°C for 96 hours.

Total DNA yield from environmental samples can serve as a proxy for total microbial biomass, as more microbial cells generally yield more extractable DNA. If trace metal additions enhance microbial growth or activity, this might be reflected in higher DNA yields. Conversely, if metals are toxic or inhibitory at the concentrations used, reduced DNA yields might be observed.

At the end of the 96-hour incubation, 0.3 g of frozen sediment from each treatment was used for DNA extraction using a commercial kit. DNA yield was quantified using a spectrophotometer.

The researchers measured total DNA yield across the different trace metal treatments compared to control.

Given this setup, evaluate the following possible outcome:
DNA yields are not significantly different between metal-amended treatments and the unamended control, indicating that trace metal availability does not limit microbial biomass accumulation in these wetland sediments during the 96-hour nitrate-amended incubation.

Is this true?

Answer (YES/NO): NO